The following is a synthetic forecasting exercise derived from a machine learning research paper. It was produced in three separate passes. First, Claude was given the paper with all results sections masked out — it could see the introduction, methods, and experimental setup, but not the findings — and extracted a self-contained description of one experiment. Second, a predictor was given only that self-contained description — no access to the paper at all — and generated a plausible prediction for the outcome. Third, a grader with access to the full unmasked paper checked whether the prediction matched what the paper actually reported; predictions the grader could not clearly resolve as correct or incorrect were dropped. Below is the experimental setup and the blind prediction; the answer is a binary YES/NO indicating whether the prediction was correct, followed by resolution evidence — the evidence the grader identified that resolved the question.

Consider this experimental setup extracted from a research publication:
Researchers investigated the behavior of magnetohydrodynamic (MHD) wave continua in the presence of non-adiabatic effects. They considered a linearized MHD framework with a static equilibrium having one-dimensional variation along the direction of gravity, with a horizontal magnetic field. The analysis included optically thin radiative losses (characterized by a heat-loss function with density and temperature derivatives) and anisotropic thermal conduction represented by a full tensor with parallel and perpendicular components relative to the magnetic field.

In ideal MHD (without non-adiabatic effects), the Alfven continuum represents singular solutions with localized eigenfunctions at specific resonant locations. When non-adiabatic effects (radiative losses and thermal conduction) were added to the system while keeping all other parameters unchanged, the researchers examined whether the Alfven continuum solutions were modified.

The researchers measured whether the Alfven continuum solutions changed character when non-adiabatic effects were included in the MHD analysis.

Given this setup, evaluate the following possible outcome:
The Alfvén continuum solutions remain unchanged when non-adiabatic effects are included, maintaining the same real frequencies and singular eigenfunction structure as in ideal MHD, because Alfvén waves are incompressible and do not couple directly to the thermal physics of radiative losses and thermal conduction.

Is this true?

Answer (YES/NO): YES